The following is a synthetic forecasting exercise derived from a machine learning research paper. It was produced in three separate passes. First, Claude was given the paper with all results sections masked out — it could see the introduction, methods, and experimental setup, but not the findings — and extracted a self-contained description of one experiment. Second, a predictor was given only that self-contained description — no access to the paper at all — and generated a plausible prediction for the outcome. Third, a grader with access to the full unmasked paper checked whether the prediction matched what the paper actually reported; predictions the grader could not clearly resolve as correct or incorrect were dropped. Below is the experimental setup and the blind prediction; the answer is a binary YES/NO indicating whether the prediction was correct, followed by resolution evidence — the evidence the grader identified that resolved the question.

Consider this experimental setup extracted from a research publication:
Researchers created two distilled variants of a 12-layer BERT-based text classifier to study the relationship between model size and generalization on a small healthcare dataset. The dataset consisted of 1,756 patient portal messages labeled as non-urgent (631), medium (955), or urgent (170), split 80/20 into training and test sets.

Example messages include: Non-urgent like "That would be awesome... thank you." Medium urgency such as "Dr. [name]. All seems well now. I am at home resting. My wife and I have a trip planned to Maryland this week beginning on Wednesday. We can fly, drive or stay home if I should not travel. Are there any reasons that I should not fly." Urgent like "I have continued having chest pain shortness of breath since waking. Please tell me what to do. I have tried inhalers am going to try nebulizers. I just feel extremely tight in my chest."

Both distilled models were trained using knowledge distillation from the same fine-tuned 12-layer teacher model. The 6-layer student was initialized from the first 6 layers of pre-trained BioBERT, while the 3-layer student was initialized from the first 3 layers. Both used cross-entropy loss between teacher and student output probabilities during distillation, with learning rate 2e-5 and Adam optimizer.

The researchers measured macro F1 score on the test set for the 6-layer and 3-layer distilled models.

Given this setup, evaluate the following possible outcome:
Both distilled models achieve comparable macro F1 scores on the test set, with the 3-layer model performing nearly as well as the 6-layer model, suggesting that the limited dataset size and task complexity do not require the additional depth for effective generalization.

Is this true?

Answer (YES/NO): NO